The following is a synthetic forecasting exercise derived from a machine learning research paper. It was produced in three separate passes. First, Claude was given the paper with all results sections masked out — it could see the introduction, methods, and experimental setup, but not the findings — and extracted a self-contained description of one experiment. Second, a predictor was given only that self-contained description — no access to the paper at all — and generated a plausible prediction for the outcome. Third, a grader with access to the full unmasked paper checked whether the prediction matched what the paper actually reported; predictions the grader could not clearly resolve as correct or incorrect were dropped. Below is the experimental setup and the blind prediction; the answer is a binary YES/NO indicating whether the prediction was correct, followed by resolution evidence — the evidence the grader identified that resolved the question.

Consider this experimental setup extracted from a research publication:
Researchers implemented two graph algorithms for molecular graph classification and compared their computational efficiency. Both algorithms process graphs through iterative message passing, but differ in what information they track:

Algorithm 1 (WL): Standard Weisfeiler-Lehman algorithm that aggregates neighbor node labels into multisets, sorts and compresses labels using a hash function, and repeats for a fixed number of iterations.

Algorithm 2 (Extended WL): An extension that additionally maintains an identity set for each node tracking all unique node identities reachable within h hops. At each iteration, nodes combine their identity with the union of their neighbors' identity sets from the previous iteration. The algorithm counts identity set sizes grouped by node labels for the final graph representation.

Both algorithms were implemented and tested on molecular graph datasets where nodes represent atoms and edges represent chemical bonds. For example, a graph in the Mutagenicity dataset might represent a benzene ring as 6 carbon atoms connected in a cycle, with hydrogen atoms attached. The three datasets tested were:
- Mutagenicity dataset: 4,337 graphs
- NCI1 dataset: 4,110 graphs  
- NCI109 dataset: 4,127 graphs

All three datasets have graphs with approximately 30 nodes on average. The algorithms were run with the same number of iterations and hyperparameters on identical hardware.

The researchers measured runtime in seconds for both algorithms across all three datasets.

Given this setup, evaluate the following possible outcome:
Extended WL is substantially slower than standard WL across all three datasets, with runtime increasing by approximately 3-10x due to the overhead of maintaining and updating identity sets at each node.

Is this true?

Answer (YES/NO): NO